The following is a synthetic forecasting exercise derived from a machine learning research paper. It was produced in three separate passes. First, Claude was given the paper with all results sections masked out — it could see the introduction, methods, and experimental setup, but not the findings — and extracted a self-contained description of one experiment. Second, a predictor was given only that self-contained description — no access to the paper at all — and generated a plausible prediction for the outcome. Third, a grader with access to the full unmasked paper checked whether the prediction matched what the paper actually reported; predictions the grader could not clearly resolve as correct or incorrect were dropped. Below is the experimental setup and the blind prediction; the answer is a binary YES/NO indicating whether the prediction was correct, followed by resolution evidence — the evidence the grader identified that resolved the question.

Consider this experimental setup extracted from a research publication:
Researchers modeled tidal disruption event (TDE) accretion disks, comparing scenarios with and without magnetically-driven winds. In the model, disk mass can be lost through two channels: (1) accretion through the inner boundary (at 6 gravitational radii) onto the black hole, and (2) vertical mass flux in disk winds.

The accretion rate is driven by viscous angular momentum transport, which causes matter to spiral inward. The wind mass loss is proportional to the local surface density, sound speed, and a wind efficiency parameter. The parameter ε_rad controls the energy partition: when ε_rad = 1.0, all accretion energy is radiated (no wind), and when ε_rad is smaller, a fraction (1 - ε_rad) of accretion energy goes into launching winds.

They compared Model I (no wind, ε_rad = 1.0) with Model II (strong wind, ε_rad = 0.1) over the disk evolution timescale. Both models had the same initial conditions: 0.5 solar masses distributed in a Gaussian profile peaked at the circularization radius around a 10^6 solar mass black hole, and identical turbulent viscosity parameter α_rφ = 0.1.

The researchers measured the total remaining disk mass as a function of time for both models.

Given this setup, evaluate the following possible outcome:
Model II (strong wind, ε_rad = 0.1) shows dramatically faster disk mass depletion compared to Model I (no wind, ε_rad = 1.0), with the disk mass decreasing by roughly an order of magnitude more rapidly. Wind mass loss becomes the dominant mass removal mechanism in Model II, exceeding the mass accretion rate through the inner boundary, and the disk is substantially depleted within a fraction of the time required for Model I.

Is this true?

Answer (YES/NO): NO